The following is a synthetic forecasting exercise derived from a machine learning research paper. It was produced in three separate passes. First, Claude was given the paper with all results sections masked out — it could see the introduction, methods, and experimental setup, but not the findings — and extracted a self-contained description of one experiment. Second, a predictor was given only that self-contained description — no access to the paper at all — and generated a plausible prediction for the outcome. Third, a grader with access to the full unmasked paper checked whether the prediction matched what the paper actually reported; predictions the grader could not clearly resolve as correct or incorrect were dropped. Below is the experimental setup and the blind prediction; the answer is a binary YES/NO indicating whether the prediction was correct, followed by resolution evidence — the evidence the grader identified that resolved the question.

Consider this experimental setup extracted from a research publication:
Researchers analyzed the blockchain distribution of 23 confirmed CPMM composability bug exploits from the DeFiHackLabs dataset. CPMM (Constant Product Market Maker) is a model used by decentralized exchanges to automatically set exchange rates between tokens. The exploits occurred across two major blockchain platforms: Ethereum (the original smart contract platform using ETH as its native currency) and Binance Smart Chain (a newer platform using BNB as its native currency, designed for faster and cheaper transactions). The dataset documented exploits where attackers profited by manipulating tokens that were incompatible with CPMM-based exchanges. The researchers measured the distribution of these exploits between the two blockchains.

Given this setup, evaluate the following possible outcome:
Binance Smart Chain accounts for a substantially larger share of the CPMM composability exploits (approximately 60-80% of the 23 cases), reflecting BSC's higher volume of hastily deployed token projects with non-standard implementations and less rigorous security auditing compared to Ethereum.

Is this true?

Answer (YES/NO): NO